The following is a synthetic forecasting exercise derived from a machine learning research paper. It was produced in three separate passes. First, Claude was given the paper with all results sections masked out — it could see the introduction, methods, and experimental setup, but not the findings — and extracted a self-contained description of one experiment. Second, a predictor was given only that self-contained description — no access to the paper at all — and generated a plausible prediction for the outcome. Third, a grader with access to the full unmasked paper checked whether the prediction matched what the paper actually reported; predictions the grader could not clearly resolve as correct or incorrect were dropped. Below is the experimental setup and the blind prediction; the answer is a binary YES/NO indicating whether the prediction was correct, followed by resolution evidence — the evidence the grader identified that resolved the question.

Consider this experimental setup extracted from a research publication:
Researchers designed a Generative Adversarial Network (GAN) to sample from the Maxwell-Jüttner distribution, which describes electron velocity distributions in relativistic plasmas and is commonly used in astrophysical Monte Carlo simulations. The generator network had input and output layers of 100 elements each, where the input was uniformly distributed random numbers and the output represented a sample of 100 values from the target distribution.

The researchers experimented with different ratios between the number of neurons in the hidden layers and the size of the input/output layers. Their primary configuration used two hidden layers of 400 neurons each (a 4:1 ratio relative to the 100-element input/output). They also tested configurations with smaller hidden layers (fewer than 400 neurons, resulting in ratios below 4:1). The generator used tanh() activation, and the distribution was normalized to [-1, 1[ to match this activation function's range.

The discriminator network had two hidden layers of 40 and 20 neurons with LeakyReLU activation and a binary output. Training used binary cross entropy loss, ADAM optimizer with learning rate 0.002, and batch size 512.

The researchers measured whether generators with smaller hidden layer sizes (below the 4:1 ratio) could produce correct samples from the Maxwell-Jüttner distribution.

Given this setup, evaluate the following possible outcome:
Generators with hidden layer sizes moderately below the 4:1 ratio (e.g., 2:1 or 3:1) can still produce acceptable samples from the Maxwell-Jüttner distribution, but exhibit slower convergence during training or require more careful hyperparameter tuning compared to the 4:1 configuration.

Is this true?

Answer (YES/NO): NO